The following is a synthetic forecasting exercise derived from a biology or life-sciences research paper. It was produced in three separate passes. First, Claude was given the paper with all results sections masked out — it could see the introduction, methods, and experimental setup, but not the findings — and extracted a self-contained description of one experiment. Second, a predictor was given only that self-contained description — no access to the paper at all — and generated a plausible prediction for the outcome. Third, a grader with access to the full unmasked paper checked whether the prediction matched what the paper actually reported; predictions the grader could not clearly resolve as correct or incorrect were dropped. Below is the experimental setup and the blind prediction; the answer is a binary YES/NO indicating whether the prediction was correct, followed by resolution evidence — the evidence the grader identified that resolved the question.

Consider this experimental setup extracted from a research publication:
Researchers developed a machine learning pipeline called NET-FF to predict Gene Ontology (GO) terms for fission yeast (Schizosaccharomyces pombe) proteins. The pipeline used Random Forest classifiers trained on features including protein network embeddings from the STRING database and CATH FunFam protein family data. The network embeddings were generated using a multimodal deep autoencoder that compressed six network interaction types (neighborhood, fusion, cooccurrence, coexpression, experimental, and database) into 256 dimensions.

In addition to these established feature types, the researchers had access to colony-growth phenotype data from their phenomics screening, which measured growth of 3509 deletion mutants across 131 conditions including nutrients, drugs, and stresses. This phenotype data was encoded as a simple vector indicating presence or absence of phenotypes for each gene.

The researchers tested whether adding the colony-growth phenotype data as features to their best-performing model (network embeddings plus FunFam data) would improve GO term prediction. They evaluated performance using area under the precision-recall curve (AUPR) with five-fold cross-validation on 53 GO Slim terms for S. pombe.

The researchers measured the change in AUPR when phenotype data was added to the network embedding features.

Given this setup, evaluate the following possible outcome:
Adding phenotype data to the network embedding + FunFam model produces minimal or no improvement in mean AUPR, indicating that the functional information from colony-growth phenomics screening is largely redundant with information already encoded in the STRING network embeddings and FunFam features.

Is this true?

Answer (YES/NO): YES